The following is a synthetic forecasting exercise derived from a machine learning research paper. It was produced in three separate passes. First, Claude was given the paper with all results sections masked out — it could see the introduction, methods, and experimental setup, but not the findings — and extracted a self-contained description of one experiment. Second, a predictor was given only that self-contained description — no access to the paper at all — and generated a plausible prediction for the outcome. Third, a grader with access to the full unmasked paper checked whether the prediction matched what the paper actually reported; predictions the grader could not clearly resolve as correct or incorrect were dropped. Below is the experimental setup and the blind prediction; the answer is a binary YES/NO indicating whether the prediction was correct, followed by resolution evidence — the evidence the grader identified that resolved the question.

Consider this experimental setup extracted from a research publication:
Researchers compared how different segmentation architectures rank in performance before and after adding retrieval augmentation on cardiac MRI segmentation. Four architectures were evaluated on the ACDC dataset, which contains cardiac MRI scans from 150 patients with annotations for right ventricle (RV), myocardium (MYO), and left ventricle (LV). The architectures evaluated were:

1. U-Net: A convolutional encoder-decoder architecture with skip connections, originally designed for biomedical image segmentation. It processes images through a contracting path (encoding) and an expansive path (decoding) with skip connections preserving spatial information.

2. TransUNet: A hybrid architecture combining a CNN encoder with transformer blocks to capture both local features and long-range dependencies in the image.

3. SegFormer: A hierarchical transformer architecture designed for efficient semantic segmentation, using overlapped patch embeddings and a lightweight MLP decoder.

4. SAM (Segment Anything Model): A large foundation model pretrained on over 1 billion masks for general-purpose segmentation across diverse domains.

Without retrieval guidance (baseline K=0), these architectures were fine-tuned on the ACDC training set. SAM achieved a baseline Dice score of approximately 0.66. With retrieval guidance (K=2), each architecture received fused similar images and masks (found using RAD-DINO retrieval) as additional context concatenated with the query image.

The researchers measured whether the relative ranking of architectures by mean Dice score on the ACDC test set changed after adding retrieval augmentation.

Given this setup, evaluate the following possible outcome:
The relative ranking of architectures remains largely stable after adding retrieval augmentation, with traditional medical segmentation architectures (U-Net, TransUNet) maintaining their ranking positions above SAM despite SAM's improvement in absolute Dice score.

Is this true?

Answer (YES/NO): YES